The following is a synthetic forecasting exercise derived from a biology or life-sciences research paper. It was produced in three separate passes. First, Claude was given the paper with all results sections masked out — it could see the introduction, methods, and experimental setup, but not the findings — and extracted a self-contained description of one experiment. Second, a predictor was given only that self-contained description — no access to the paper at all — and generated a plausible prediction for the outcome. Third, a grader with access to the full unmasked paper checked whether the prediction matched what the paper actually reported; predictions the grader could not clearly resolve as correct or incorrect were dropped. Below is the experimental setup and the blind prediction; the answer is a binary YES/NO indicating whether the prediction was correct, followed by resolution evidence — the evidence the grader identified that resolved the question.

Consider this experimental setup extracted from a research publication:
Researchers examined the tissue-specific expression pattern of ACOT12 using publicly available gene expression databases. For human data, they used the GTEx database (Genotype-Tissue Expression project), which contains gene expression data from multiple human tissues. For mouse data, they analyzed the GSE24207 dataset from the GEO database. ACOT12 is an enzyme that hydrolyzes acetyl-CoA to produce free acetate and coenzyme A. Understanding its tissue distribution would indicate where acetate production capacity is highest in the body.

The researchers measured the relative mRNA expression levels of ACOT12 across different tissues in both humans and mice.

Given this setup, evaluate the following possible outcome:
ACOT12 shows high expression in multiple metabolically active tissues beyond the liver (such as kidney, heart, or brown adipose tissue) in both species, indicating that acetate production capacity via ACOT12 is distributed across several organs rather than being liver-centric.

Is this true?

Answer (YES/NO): NO